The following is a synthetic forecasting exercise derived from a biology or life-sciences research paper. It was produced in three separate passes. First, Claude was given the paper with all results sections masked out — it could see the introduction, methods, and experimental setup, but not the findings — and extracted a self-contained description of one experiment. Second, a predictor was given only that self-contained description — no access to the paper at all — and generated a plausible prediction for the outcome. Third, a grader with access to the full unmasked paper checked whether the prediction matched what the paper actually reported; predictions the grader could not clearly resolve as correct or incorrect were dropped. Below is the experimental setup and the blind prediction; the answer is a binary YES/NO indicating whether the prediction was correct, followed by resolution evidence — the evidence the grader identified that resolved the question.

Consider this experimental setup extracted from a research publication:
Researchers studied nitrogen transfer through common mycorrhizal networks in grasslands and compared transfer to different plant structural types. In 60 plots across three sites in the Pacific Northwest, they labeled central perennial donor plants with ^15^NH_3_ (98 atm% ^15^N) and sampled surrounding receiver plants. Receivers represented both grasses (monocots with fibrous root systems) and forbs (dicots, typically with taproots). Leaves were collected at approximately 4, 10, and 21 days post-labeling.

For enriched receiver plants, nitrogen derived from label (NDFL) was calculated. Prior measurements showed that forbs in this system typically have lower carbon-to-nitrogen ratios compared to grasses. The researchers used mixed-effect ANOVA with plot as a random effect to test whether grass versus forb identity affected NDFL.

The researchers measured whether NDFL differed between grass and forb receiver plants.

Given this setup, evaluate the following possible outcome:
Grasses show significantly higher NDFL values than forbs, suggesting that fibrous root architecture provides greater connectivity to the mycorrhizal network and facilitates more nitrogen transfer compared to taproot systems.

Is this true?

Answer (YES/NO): NO